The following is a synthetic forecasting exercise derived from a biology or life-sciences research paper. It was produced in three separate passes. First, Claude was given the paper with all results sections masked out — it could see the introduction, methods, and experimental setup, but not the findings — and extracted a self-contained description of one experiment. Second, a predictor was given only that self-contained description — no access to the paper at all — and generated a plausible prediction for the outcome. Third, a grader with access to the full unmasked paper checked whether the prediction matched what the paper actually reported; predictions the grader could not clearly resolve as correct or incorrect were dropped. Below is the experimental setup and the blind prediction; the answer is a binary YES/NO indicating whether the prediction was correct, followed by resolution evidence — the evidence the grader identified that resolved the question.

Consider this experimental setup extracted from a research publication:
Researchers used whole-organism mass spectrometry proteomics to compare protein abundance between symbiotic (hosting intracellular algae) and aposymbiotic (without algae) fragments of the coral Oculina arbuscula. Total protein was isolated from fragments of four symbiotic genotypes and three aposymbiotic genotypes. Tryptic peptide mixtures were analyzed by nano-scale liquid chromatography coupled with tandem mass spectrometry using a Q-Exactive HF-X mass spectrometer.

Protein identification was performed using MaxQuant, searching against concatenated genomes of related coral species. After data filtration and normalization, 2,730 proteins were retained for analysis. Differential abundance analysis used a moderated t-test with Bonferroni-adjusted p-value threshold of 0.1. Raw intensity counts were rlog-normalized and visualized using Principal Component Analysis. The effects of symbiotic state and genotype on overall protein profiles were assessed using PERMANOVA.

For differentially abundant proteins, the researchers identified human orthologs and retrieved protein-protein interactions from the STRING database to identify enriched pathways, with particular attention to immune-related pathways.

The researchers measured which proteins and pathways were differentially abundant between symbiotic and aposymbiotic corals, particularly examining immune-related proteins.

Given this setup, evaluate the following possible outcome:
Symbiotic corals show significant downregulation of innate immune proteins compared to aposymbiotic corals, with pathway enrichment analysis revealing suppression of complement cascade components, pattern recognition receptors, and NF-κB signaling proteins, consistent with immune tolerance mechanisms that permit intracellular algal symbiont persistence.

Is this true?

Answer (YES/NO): NO